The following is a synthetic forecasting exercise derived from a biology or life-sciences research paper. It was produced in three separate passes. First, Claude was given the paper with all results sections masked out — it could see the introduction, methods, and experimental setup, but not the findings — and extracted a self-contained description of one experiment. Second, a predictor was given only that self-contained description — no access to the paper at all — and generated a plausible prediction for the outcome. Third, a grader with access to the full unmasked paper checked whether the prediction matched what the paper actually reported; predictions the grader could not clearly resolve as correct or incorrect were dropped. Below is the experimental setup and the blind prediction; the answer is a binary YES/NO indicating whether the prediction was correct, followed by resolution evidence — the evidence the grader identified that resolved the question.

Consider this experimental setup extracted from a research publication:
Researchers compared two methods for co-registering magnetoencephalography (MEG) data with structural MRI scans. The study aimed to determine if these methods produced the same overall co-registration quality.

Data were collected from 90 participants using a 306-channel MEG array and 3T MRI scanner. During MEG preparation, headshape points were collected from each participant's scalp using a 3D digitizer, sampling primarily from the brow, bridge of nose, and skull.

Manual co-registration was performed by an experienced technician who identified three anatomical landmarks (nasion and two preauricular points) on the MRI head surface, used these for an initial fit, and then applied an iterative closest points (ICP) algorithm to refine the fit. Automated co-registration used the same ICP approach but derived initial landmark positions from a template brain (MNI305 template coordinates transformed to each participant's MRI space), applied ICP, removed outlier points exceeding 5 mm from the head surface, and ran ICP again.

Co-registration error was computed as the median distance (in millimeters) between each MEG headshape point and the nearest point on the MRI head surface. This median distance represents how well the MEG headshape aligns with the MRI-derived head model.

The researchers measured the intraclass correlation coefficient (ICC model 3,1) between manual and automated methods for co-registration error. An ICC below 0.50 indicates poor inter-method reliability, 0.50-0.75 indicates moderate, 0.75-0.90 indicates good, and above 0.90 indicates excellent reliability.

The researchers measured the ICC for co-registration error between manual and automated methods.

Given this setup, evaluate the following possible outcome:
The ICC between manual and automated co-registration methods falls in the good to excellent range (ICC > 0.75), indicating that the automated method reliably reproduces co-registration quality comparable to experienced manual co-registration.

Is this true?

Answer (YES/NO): NO